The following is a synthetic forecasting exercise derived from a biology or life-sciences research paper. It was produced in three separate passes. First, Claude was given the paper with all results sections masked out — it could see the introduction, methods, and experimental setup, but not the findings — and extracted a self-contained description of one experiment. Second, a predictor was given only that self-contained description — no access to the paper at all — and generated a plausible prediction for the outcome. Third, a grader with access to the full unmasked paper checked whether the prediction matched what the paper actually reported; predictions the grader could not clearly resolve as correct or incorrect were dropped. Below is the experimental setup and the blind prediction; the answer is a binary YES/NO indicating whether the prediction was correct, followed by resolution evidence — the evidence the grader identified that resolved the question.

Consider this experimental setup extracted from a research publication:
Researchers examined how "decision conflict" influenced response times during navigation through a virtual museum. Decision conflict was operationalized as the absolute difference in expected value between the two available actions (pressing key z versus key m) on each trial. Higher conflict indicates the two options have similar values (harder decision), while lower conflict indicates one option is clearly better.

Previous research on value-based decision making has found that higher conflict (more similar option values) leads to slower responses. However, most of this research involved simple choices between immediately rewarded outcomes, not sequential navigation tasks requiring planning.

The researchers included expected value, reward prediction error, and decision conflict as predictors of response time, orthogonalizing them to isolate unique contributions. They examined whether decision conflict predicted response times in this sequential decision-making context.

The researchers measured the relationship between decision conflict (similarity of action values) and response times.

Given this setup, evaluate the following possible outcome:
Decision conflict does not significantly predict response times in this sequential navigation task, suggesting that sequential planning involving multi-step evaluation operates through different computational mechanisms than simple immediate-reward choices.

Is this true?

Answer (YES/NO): YES